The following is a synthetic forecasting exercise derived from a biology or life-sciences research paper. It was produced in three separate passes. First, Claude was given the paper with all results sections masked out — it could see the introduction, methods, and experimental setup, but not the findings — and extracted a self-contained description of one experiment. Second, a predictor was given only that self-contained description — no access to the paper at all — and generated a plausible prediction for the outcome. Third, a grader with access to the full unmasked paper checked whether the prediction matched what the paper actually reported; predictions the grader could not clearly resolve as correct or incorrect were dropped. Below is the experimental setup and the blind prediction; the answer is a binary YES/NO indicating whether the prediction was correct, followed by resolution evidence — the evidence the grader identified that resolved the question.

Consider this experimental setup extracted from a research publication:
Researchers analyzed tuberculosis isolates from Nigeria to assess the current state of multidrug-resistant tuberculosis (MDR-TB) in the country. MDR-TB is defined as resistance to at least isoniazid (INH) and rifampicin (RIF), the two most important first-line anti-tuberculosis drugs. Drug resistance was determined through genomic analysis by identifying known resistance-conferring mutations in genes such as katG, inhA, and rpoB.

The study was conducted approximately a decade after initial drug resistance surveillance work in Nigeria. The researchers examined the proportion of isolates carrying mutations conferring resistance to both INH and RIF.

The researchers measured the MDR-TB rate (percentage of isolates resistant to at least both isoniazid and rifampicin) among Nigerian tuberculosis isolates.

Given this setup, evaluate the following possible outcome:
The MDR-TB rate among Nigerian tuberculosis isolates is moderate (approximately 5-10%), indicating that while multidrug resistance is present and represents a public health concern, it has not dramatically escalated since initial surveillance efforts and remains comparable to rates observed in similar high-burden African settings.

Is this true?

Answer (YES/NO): NO